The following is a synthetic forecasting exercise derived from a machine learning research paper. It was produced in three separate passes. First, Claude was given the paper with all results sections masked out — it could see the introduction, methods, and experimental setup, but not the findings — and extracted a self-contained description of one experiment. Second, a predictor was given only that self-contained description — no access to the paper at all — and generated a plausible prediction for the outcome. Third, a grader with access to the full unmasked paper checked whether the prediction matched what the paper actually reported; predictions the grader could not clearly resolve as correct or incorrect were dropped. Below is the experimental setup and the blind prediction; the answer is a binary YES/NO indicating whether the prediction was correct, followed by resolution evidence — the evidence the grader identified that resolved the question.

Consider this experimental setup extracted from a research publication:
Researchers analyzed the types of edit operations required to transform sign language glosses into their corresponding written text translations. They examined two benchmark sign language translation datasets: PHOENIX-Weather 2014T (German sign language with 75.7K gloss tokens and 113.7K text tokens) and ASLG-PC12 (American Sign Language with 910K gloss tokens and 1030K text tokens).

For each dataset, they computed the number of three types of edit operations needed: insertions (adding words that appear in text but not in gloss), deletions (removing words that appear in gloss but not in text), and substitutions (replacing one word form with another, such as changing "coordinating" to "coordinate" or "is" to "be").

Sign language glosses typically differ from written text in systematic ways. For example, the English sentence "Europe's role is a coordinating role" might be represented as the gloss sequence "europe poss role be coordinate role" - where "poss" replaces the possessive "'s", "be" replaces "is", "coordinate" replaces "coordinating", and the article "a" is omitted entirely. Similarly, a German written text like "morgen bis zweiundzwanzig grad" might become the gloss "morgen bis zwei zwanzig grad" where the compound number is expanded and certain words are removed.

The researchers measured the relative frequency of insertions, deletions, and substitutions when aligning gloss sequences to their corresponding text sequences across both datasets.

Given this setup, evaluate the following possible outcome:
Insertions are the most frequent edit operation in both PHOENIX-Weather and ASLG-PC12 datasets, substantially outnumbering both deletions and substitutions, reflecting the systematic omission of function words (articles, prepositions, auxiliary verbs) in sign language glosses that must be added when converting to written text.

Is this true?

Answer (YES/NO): NO